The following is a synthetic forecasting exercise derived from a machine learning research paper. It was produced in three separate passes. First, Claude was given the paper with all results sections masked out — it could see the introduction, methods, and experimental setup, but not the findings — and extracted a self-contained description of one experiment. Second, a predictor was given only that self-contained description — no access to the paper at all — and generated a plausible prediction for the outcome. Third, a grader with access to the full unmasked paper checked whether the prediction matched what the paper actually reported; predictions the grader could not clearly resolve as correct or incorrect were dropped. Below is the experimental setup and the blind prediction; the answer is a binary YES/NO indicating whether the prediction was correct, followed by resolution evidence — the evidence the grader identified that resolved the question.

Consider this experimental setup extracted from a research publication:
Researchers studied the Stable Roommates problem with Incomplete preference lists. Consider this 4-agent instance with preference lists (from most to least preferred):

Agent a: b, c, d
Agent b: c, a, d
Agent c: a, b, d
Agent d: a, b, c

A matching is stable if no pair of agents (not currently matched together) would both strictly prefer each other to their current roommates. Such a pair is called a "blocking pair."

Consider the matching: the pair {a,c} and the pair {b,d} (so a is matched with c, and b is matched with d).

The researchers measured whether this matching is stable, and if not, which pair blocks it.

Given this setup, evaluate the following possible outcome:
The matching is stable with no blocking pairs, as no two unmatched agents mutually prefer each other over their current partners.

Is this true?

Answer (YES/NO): NO